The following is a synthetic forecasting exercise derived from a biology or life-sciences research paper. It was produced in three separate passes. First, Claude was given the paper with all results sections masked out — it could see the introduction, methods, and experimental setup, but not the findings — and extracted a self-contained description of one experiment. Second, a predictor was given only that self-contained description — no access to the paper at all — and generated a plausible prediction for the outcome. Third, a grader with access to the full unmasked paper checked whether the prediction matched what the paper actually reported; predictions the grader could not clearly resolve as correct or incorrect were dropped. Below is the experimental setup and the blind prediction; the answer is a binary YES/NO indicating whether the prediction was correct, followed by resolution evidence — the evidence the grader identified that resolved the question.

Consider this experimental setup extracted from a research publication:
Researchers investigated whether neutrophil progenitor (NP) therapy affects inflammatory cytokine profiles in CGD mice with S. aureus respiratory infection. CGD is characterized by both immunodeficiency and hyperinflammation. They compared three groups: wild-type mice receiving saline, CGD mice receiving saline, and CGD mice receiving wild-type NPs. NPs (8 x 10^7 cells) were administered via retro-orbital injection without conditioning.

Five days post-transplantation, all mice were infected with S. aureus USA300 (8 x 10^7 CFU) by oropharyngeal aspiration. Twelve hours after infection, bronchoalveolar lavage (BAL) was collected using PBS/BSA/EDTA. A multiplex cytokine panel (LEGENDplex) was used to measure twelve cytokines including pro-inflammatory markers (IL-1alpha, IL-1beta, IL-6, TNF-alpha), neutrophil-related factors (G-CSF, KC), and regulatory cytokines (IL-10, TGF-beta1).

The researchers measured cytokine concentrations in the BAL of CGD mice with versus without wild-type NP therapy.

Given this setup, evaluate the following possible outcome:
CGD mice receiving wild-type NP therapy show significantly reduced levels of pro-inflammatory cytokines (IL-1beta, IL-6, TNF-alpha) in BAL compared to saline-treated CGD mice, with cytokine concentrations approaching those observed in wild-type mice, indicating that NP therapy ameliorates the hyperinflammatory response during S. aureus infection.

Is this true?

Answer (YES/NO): NO